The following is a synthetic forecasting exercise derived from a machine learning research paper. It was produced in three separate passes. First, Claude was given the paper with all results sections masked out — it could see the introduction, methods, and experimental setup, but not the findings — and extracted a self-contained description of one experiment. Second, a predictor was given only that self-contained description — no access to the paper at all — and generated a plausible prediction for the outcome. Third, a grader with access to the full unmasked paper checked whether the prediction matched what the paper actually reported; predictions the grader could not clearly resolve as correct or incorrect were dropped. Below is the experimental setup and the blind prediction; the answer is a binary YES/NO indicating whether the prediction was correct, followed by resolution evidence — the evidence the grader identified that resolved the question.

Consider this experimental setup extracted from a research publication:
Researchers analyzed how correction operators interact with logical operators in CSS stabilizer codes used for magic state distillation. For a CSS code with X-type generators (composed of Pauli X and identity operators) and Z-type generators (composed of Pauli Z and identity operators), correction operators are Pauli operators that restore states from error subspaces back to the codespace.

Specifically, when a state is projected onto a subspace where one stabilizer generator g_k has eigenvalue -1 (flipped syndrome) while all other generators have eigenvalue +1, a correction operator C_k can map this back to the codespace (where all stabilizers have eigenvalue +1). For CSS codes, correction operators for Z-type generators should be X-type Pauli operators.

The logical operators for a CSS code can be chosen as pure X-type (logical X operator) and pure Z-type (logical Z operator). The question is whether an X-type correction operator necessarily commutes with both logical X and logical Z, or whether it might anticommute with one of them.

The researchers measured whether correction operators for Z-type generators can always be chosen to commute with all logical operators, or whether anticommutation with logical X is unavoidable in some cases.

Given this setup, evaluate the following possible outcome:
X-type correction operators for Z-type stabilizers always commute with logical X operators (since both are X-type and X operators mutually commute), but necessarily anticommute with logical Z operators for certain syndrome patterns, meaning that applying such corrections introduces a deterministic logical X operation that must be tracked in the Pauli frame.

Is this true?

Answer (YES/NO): NO